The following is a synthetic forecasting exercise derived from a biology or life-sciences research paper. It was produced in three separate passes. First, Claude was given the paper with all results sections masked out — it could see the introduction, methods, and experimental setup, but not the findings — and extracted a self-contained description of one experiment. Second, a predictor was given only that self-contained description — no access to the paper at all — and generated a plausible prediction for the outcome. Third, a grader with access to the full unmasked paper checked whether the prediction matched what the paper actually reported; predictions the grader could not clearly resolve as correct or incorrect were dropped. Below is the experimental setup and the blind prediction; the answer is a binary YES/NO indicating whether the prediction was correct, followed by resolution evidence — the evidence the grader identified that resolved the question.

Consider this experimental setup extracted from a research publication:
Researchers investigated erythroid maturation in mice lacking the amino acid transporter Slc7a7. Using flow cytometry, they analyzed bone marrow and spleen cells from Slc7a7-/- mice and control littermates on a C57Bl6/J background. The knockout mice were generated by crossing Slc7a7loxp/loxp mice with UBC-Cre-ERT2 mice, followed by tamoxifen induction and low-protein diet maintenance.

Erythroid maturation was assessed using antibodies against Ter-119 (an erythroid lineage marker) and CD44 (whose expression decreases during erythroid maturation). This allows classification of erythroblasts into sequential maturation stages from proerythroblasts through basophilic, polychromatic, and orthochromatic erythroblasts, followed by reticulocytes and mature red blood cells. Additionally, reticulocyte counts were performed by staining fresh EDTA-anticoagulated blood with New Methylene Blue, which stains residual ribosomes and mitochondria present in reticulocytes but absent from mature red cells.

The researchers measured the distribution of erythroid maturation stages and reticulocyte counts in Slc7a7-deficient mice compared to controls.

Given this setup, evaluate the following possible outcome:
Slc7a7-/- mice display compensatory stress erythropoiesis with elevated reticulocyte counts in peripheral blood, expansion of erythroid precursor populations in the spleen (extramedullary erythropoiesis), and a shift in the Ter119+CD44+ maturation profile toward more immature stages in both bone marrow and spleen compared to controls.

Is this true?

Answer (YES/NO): NO